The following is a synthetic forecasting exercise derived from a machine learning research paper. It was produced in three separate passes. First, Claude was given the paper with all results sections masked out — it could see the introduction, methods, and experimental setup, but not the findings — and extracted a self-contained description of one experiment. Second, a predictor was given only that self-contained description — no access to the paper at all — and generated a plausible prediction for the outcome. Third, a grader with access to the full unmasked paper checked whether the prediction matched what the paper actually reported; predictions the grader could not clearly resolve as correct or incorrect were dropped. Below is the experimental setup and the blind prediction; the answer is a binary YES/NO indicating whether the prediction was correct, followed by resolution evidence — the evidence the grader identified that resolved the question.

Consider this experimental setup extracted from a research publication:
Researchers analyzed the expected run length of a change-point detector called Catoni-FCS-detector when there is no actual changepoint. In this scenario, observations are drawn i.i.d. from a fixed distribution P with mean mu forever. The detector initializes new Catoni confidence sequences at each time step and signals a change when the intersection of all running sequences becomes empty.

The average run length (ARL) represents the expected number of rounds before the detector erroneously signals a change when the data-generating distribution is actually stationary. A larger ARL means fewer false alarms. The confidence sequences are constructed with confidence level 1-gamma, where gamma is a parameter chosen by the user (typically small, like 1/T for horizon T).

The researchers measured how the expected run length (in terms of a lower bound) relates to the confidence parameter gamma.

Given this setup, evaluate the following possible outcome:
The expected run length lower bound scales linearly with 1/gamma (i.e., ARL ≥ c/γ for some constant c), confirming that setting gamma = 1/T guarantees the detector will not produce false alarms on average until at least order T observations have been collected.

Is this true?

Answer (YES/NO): YES